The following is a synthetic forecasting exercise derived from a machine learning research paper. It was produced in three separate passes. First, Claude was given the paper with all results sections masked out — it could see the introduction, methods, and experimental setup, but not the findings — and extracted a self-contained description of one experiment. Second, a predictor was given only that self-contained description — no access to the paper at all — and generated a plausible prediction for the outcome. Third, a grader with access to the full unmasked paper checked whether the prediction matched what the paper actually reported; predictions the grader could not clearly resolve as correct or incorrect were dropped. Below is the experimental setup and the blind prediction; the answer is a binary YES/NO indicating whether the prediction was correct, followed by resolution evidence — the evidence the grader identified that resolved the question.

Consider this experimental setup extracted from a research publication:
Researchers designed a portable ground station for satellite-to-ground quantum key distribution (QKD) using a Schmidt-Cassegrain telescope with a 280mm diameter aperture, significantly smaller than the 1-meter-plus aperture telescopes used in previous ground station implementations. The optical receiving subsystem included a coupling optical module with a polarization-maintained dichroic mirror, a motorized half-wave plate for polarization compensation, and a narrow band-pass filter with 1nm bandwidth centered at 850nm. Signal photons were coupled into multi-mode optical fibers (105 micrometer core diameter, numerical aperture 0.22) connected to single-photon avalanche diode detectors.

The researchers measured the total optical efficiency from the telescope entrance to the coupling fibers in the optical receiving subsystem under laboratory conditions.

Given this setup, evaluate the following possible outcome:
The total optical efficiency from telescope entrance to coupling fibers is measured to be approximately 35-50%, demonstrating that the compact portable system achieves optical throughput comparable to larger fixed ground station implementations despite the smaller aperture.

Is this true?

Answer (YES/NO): NO